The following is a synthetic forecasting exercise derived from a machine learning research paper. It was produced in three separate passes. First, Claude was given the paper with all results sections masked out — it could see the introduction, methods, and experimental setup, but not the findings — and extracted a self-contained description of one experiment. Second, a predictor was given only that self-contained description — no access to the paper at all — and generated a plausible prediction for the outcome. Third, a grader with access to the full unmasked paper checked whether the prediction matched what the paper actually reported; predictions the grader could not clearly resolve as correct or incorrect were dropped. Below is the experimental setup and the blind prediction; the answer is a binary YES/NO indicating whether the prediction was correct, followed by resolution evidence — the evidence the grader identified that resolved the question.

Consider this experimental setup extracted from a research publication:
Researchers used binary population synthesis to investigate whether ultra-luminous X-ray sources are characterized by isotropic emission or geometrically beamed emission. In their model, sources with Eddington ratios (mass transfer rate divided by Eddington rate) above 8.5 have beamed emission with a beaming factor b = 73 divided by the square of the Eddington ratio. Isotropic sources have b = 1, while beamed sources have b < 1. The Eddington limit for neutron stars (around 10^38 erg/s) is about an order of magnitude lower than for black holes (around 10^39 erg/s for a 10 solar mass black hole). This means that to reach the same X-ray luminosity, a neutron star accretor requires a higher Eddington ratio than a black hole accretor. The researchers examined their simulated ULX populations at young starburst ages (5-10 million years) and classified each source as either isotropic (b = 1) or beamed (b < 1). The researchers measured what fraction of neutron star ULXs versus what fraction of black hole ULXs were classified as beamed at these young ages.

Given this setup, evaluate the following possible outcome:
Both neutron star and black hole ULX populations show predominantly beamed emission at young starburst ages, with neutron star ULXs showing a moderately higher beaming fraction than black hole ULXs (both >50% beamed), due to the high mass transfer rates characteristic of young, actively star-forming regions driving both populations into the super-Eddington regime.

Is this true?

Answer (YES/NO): NO